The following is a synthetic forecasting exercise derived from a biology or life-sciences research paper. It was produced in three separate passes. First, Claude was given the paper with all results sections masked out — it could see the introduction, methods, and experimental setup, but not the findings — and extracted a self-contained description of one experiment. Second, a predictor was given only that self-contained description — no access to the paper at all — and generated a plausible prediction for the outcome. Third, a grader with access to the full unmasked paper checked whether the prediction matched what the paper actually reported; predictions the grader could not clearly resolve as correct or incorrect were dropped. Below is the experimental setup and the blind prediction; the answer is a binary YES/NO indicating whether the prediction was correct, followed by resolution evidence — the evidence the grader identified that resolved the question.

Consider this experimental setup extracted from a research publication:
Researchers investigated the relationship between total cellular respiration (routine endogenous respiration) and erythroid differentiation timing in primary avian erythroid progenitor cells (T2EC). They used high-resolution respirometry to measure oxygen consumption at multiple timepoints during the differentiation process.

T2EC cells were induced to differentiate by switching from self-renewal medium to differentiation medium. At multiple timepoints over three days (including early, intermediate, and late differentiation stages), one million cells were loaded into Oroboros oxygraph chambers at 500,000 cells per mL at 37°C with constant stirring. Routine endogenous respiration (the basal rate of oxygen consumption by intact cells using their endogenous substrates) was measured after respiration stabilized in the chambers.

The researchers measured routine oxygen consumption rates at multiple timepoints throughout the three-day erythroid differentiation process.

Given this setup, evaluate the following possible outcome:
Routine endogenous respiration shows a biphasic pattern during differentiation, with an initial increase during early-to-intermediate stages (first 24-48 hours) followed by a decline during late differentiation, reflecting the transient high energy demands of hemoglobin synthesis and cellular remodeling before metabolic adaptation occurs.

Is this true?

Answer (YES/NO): YES